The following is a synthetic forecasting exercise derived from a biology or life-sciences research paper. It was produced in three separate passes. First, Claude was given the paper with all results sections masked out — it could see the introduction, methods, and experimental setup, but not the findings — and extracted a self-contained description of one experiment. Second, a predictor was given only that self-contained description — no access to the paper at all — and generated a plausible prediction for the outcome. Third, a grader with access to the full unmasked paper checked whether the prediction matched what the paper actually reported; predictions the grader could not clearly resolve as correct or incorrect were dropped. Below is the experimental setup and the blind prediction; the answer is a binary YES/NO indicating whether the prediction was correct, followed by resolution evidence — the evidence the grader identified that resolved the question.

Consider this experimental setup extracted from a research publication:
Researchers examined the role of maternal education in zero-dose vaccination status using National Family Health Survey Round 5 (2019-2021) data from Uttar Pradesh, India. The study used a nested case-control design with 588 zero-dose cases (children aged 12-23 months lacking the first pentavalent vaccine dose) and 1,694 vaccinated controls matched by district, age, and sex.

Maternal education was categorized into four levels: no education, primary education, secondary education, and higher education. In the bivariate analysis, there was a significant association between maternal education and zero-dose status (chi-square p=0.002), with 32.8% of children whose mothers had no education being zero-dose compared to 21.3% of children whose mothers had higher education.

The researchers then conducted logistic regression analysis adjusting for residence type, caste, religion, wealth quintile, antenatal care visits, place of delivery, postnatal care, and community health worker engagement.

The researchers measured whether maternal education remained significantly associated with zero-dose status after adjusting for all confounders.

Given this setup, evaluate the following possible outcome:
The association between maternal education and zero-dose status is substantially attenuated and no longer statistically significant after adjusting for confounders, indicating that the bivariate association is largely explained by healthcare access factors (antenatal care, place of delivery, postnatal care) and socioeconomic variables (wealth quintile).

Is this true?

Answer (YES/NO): YES